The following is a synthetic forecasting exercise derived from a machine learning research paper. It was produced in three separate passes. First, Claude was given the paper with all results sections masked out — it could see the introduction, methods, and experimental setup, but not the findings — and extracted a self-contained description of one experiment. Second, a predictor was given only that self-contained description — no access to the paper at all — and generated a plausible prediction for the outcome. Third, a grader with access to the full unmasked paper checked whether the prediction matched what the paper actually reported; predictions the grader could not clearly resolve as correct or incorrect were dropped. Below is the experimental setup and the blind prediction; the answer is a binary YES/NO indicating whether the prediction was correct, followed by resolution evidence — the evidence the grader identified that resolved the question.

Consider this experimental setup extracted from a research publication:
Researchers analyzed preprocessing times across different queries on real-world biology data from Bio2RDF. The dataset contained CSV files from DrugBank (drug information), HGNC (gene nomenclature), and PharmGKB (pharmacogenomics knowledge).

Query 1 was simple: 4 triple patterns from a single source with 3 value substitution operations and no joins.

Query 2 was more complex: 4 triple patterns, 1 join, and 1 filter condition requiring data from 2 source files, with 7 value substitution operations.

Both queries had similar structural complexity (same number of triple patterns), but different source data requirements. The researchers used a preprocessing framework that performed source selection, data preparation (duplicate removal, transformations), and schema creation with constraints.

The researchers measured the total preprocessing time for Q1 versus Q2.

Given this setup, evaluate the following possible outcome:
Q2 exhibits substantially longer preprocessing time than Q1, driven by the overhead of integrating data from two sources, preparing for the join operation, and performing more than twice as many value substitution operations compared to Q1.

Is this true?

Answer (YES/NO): YES